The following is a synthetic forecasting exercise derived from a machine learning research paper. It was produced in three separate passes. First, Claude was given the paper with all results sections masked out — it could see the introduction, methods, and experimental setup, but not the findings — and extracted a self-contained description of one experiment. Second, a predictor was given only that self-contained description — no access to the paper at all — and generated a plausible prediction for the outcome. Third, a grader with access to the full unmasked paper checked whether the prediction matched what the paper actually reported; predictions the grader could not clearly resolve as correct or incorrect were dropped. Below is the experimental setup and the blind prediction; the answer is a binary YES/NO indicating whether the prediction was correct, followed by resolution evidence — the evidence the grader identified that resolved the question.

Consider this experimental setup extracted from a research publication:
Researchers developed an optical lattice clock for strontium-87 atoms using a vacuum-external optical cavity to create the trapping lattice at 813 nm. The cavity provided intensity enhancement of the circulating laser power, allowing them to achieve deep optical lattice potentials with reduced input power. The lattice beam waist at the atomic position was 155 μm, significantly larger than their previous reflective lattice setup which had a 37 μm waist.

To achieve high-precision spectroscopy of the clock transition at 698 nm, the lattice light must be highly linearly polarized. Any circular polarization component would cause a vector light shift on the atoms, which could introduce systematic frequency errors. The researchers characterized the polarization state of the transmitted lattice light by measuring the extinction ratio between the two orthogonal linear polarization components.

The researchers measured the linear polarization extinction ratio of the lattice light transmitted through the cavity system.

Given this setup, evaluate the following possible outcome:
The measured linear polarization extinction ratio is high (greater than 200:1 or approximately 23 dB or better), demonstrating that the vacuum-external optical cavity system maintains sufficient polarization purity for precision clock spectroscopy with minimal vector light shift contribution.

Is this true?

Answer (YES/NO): YES